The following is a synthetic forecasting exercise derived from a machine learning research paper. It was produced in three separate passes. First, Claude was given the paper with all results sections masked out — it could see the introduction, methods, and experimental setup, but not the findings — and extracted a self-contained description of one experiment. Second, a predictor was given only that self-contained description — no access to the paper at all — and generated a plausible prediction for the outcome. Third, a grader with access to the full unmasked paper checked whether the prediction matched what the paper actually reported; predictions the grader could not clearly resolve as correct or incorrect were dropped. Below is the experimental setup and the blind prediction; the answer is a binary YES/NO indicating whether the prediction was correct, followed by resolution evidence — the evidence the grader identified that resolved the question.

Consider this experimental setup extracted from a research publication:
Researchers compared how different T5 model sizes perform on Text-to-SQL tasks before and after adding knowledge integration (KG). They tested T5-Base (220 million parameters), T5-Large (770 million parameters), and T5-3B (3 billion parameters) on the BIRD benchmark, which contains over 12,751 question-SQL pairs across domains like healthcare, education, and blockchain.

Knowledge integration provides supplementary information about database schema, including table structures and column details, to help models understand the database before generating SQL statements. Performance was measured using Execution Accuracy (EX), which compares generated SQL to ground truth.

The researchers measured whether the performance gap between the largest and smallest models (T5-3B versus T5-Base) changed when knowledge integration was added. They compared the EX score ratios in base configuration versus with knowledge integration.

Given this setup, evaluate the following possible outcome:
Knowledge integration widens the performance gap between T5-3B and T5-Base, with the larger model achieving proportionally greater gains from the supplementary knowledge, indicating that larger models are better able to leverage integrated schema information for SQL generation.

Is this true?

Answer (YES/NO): YES